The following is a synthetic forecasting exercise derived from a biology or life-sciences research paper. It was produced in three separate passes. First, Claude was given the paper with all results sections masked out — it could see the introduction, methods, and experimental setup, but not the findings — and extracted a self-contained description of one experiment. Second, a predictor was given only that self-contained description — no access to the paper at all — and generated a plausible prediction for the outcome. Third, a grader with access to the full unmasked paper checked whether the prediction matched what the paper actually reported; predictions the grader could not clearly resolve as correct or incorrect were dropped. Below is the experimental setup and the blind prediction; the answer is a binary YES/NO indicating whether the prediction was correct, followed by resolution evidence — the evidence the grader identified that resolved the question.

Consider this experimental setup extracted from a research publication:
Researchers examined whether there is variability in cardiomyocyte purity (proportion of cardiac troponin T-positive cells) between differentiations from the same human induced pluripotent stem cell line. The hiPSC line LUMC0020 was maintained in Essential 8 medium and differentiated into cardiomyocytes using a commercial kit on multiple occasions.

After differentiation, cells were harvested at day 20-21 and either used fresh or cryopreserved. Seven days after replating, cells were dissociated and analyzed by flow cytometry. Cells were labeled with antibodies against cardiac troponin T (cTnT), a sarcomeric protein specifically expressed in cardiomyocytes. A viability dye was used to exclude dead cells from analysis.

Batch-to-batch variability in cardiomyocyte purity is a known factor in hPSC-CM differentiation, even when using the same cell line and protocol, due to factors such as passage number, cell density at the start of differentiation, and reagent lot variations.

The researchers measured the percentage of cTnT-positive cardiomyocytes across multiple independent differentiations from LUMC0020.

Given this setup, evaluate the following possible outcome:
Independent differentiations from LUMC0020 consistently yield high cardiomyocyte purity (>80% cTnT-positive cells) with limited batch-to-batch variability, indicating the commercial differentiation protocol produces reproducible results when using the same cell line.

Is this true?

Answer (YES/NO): NO